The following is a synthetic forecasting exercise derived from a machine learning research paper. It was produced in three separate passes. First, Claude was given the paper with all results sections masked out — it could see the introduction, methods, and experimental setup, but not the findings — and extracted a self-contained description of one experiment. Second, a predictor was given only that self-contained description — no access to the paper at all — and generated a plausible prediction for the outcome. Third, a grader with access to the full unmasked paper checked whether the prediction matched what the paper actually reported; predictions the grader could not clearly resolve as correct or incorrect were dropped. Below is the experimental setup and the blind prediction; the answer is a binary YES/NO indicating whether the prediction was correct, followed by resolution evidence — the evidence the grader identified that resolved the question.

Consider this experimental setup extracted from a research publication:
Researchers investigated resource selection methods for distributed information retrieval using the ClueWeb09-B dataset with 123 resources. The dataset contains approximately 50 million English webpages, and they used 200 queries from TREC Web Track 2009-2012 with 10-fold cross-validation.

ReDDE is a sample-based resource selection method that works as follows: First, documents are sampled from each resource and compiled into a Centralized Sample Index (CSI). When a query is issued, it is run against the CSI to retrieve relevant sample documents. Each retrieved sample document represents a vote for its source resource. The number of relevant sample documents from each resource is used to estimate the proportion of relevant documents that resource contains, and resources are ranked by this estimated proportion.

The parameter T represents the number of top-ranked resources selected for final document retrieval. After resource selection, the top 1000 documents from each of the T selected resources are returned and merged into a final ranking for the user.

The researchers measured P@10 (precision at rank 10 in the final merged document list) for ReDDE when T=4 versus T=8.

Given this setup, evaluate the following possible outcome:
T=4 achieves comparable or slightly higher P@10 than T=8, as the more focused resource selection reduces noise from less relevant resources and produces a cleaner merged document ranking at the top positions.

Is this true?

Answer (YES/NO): NO